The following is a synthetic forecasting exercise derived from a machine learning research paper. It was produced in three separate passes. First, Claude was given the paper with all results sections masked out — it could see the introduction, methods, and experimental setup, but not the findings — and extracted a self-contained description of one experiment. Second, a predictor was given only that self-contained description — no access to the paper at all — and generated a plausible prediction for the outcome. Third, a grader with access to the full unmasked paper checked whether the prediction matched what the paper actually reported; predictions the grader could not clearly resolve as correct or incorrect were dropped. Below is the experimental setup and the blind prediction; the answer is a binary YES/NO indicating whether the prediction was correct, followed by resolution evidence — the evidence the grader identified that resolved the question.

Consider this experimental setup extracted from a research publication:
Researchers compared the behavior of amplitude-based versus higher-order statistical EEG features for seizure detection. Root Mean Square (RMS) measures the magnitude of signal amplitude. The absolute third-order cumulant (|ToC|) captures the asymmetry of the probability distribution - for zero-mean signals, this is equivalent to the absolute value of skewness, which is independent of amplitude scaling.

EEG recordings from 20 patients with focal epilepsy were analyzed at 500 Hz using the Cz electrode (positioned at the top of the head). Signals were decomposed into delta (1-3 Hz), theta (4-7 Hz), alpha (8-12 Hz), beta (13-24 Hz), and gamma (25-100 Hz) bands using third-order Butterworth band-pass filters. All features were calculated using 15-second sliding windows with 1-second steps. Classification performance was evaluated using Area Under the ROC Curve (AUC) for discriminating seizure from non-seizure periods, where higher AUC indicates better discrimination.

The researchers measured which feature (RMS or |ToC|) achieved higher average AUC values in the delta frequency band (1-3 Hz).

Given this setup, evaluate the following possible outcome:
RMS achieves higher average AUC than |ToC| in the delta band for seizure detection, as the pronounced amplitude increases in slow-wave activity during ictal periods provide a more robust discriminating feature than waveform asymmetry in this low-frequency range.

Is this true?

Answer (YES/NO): NO